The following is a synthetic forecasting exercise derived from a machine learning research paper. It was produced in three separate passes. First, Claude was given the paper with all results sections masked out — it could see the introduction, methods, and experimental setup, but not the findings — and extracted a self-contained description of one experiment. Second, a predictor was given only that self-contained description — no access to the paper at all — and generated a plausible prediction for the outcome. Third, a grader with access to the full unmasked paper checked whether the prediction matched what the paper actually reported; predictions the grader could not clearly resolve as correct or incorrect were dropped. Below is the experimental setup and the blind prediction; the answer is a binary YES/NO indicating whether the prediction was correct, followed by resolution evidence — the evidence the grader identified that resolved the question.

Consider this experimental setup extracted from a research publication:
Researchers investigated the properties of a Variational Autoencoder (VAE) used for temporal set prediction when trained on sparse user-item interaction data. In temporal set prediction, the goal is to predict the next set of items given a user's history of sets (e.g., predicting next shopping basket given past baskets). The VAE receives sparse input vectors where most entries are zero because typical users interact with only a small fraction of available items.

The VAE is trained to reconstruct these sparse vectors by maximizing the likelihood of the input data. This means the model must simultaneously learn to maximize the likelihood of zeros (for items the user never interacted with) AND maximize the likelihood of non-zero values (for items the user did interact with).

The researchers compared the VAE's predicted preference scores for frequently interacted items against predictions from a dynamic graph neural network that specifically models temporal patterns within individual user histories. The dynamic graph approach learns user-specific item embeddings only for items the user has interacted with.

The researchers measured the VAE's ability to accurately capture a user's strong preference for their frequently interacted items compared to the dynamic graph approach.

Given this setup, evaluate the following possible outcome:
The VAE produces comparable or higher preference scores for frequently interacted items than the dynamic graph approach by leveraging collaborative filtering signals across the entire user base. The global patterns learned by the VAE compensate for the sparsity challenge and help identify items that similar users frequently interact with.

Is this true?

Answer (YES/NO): NO